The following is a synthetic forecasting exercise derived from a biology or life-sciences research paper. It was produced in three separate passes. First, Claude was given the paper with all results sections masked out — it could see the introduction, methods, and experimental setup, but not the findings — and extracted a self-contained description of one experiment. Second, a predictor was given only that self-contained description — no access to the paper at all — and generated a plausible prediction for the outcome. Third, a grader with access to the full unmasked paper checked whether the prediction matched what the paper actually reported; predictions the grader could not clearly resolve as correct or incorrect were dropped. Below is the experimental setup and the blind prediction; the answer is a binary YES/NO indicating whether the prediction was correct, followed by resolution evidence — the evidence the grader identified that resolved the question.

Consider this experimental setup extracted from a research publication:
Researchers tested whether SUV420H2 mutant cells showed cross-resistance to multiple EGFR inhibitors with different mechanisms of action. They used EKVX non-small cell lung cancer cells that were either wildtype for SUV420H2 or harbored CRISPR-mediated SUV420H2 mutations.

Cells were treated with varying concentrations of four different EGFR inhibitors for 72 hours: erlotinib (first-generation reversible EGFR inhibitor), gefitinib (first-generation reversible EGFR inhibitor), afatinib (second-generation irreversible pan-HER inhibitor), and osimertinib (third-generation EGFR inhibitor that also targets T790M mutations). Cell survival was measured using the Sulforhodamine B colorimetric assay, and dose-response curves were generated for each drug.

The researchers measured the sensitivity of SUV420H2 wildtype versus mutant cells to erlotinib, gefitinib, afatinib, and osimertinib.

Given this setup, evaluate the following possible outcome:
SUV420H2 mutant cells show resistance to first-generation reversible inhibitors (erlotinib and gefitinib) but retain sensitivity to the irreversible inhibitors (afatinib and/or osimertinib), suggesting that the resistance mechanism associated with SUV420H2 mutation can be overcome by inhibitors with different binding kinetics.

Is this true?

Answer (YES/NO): NO